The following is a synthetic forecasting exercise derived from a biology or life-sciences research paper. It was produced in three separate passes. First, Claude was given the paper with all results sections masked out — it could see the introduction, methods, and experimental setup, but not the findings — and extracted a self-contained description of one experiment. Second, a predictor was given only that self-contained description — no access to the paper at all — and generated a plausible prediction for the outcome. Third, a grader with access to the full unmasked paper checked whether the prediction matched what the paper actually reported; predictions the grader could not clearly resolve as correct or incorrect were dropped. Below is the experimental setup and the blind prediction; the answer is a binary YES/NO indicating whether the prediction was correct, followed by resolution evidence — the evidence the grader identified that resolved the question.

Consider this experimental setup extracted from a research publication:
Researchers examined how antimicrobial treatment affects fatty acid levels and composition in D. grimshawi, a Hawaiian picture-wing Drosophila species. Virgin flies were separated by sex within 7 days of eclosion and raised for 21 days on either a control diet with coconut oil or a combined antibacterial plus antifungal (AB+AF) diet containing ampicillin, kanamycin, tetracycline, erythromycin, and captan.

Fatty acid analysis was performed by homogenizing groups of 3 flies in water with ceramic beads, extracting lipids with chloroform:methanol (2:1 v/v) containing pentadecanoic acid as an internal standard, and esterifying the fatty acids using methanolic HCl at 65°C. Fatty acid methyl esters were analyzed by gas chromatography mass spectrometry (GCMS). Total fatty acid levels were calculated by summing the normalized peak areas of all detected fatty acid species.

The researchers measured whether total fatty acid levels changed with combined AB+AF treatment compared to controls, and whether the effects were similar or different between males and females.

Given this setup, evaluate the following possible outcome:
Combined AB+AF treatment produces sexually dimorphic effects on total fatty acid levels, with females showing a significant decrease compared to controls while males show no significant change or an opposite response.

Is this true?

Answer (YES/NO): NO